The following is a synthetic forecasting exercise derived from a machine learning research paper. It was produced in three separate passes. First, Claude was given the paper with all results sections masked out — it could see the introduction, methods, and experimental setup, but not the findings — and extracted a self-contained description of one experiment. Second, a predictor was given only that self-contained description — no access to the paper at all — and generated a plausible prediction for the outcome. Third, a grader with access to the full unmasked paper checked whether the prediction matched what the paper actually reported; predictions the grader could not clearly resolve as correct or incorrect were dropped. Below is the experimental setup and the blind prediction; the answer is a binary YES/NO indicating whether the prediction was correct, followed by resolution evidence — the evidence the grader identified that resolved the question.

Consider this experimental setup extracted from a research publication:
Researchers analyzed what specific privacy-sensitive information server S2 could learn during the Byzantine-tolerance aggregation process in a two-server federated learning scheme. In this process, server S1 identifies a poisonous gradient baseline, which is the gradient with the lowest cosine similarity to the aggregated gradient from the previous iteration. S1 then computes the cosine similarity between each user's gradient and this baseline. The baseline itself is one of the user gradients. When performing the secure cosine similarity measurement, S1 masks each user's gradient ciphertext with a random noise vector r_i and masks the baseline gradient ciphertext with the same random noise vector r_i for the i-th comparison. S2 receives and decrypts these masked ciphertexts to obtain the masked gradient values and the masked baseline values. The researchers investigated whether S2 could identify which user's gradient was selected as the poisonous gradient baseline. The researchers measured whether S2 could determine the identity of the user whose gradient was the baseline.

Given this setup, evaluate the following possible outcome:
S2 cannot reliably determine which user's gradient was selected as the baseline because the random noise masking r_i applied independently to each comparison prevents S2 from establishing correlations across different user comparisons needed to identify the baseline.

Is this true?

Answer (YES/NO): NO